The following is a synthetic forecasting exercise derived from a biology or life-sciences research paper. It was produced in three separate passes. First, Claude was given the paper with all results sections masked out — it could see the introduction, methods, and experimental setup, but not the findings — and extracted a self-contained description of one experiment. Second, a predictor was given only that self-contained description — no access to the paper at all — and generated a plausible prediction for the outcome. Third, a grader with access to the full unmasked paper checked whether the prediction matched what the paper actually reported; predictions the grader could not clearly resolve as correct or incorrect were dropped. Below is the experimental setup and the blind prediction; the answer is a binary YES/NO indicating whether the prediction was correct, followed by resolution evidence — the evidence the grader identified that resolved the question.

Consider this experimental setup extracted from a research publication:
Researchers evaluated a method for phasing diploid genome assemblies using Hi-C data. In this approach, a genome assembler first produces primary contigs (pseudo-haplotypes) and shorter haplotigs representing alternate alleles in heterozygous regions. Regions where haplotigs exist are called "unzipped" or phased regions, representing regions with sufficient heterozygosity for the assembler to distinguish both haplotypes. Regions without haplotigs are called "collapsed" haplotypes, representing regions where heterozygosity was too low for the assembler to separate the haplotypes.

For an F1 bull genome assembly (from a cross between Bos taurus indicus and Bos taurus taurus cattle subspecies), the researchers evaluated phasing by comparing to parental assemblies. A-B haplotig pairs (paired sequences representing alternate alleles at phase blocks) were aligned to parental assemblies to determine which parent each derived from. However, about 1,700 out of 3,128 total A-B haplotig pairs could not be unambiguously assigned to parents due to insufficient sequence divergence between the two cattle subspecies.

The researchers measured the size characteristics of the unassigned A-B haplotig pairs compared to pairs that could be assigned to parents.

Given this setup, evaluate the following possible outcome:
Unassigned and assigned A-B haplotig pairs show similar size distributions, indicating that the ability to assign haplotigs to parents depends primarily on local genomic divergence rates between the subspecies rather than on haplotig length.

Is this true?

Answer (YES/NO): NO